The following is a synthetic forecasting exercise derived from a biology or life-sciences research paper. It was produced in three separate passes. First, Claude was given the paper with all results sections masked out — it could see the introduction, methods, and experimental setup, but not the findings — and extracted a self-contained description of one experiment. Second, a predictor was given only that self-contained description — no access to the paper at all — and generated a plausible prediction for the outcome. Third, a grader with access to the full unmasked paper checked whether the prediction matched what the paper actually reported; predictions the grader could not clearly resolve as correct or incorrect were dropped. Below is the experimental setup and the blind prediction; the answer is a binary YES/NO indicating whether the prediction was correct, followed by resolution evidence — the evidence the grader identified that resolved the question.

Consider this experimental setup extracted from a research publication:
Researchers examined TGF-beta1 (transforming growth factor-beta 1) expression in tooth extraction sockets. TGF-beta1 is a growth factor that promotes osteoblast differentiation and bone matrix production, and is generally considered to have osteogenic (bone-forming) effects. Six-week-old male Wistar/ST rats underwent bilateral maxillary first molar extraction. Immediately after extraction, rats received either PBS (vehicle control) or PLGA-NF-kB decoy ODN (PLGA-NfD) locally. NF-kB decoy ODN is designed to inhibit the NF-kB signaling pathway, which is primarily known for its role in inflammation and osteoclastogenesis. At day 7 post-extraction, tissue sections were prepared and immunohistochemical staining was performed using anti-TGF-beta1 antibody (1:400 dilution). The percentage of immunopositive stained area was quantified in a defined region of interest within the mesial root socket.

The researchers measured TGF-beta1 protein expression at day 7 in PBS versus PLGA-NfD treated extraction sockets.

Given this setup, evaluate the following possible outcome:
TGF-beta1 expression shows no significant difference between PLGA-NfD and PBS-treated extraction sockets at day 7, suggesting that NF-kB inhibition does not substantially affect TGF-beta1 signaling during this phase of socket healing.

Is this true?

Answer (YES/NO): NO